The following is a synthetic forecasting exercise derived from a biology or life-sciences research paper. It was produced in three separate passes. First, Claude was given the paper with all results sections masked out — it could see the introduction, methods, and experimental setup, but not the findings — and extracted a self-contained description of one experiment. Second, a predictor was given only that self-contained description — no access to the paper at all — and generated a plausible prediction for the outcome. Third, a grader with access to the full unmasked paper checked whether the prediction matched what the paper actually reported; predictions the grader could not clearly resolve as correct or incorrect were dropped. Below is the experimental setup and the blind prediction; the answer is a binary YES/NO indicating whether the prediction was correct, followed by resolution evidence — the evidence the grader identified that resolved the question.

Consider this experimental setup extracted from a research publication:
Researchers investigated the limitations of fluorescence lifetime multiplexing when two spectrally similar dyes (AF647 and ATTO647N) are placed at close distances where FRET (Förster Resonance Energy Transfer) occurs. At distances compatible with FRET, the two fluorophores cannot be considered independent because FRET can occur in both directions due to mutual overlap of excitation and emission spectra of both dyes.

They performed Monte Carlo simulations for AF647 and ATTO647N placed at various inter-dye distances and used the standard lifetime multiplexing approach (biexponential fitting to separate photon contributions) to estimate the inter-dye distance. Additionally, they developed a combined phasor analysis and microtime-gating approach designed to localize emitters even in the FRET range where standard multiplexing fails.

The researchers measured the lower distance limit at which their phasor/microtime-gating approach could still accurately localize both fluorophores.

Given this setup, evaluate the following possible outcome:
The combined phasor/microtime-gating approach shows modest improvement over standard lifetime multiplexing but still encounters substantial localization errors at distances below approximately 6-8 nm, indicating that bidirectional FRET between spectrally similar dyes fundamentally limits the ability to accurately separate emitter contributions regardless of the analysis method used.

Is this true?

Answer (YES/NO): NO